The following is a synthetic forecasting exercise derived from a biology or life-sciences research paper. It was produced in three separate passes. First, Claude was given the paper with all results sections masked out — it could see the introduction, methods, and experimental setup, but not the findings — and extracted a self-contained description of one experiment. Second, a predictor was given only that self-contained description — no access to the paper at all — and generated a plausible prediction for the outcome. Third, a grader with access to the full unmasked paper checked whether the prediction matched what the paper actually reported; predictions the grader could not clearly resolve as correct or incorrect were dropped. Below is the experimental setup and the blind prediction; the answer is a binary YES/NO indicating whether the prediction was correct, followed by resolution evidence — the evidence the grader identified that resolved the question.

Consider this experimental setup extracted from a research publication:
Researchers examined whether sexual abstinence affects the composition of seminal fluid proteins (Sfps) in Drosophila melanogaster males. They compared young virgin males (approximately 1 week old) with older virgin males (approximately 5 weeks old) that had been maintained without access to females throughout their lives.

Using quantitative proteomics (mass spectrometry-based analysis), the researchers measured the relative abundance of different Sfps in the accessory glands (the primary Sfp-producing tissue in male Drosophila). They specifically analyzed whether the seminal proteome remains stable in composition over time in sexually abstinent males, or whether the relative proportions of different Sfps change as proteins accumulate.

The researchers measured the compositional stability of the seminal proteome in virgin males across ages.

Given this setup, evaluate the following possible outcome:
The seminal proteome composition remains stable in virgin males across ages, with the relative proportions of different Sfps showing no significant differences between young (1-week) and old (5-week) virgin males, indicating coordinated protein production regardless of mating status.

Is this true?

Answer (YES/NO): NO